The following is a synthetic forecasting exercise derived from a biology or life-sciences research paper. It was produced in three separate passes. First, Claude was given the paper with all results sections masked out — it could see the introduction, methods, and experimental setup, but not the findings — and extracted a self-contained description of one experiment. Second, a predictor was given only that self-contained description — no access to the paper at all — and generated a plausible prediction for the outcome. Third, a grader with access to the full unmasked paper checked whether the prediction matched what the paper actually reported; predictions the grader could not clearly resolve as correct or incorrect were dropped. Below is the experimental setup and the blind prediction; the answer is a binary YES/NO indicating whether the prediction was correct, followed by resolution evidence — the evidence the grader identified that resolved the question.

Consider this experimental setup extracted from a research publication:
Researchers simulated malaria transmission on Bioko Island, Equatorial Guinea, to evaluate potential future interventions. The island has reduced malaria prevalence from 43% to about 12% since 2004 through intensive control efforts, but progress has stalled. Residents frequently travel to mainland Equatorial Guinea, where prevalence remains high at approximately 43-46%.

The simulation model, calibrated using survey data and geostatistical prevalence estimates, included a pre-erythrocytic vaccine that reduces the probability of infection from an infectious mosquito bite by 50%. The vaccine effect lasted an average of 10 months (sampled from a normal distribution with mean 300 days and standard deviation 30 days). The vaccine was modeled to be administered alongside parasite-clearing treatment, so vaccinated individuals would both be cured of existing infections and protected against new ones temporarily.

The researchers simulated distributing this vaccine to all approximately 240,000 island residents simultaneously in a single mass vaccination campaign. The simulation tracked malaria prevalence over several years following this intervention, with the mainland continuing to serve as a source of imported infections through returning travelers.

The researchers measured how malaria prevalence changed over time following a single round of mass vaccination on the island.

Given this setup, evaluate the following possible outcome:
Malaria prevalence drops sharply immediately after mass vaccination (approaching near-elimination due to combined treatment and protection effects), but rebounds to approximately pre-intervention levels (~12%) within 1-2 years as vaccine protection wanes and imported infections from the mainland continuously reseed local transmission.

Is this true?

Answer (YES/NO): NO